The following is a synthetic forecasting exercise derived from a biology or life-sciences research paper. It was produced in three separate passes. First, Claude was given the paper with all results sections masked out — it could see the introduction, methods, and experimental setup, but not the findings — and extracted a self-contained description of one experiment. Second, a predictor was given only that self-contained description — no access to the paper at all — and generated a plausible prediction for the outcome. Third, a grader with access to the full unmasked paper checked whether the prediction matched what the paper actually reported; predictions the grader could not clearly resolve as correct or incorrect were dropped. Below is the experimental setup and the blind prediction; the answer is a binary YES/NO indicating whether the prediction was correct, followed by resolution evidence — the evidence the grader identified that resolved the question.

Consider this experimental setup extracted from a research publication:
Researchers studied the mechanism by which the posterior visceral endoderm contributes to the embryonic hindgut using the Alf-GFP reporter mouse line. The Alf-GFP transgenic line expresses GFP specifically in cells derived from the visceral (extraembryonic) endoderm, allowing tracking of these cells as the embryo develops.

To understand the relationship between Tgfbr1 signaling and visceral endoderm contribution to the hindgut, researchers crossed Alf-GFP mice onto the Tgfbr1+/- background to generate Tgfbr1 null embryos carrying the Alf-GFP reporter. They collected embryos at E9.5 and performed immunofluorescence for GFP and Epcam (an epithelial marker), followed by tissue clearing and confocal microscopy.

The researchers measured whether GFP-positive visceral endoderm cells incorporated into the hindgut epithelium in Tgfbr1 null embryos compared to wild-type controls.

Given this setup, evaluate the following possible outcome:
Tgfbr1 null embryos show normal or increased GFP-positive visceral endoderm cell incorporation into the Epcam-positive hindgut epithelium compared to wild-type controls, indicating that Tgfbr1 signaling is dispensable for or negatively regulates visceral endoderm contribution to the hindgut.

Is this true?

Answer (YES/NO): YES